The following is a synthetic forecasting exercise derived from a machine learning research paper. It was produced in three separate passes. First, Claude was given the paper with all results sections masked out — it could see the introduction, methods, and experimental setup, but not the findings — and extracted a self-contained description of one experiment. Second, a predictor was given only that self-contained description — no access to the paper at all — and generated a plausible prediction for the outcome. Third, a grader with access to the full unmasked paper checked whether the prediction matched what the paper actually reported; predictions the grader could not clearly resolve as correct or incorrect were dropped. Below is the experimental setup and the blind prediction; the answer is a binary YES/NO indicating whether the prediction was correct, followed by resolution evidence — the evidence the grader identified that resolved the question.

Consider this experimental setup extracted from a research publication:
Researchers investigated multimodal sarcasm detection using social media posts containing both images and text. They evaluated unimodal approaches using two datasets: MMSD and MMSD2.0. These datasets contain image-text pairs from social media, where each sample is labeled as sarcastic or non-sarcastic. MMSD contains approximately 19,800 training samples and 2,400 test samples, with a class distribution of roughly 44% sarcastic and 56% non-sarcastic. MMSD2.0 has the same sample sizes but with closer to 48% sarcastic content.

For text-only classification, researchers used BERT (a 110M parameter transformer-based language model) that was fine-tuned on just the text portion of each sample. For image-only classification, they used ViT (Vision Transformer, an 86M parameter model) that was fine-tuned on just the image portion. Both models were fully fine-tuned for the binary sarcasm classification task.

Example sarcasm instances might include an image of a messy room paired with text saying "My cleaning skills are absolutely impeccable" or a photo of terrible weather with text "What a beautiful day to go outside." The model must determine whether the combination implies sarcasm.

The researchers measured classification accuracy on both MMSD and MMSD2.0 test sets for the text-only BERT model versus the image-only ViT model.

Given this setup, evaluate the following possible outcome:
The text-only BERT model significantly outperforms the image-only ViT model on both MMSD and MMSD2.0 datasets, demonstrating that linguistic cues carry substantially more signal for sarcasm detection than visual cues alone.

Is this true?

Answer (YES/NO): YES